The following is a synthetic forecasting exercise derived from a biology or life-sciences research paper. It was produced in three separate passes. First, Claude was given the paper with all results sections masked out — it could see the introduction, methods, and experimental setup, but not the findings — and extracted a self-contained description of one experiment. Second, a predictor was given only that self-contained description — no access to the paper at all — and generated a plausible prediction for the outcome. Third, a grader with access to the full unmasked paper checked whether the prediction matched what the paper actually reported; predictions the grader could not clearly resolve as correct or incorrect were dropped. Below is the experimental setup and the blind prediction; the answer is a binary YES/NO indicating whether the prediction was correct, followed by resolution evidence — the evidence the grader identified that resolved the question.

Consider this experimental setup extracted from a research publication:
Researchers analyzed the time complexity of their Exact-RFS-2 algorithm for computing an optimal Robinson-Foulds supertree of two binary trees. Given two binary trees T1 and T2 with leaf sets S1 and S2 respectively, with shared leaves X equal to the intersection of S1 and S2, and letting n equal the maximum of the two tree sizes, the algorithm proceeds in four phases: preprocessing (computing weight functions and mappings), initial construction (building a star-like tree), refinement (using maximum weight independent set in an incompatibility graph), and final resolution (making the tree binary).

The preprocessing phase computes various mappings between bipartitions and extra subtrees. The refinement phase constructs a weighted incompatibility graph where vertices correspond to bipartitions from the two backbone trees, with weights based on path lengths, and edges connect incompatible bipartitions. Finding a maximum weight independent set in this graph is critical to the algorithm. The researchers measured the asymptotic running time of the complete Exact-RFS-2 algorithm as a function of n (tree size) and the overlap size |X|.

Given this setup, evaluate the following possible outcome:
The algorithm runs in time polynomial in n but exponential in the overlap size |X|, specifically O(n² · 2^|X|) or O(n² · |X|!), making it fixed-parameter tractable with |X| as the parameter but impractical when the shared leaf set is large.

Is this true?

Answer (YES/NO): NO